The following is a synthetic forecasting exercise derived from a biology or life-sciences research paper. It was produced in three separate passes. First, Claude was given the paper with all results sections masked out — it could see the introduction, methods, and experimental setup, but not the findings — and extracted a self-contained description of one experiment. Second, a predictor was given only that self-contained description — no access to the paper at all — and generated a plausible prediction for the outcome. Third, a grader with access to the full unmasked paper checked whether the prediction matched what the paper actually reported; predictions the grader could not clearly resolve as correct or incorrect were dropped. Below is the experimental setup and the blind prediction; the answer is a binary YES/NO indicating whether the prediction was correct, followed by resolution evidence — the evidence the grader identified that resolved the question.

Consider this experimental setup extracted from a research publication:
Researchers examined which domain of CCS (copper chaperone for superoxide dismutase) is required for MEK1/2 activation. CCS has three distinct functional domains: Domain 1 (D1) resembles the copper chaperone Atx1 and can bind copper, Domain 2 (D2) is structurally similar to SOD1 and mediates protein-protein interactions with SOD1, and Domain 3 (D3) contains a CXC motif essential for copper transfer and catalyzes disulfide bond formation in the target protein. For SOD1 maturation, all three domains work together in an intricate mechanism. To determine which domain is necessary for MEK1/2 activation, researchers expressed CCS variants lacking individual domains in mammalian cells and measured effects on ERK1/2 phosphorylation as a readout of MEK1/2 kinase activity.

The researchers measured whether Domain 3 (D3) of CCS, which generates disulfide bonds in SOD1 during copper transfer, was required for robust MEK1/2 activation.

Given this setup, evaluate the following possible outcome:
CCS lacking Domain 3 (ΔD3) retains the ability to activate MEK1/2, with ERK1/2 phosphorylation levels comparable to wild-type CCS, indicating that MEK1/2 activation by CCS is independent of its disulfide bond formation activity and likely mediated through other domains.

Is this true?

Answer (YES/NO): NO